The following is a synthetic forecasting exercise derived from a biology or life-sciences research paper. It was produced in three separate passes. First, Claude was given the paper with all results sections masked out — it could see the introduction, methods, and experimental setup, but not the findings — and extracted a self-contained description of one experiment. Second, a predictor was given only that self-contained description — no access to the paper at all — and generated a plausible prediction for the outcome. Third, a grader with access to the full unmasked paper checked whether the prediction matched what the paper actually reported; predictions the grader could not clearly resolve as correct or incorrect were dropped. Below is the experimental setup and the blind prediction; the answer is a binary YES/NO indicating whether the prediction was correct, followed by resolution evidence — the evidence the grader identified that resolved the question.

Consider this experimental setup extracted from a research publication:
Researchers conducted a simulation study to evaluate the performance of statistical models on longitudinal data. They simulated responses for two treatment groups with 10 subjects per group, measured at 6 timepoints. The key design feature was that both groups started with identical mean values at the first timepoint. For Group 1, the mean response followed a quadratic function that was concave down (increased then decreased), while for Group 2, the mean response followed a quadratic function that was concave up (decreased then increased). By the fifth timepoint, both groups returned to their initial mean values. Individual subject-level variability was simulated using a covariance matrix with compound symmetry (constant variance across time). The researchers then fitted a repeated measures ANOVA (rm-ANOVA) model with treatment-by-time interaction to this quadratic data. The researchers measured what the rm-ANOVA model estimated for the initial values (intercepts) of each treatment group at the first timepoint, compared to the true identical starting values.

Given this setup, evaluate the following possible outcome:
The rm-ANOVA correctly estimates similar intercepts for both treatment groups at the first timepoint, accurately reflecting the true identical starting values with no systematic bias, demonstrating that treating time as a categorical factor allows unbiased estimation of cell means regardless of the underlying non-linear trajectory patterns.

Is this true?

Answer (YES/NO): NO